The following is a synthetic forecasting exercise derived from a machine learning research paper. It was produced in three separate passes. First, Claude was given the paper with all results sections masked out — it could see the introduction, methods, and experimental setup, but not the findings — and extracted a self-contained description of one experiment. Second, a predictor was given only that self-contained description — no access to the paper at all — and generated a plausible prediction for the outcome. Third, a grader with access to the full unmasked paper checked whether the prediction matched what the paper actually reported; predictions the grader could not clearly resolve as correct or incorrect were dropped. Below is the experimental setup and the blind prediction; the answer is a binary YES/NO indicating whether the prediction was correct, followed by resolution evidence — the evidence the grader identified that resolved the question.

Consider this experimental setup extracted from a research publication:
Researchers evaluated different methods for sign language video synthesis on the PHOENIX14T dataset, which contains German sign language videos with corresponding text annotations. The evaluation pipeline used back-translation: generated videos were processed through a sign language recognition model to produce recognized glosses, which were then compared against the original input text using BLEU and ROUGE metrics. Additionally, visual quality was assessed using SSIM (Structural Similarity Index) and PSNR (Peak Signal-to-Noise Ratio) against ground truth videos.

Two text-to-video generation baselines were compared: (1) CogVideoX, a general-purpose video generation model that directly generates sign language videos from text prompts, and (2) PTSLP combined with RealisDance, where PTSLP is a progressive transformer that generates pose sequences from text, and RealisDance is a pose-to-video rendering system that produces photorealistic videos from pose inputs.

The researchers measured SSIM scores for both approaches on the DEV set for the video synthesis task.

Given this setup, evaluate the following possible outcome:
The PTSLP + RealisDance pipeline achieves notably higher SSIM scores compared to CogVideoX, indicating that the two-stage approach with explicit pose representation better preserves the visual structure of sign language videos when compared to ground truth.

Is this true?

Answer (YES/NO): YES